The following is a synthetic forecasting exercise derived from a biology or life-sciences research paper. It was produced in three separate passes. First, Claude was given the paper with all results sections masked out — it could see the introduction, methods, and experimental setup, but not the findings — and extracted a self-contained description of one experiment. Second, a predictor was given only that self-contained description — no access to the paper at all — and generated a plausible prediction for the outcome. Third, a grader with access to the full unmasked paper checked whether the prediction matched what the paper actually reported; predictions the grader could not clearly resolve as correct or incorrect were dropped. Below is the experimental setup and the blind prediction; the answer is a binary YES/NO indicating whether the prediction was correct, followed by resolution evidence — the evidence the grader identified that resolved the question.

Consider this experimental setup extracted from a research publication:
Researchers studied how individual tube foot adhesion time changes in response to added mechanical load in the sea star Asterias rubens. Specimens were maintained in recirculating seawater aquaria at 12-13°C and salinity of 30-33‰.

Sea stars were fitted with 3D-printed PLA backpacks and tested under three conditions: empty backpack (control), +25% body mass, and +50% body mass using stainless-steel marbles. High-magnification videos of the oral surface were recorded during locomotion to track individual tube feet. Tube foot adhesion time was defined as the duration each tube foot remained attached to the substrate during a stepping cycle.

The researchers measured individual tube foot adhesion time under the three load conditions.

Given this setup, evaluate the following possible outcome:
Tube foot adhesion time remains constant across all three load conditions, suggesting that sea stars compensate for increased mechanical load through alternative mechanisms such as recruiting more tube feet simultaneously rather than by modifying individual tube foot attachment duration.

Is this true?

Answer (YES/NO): NO